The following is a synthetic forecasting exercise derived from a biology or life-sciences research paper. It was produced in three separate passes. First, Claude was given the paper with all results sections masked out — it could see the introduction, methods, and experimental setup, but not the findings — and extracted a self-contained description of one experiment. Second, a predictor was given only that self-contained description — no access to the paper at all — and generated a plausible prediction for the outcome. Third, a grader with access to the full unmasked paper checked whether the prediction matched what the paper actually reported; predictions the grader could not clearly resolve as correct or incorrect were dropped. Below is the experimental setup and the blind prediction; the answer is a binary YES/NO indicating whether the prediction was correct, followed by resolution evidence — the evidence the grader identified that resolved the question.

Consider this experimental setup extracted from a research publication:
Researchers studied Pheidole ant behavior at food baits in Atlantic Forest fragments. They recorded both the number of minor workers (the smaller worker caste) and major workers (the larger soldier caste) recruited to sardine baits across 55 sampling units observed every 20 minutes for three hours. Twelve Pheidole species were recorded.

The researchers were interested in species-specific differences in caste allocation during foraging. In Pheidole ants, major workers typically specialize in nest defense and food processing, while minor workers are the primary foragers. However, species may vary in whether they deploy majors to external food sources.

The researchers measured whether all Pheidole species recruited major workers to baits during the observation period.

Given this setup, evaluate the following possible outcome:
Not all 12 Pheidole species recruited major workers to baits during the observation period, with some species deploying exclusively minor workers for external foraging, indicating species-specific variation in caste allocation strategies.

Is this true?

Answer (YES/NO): YES